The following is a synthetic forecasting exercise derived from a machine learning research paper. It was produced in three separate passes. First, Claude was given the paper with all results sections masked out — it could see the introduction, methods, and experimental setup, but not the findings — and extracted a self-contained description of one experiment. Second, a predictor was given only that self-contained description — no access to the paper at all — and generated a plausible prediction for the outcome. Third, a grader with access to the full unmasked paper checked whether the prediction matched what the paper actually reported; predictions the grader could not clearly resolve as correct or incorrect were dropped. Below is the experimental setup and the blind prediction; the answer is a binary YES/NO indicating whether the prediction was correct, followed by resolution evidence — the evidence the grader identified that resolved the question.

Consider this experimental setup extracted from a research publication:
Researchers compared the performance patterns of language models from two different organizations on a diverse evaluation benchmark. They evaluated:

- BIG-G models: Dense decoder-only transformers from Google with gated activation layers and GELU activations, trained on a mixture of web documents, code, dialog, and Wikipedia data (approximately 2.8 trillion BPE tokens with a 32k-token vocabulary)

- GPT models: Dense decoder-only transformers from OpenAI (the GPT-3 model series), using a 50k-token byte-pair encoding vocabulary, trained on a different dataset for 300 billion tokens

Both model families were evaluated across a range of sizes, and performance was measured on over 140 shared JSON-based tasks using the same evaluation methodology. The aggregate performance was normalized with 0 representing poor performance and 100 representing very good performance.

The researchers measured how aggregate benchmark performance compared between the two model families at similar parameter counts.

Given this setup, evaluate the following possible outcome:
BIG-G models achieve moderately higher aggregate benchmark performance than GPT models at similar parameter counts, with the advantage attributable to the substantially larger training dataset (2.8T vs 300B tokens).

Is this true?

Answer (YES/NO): NO